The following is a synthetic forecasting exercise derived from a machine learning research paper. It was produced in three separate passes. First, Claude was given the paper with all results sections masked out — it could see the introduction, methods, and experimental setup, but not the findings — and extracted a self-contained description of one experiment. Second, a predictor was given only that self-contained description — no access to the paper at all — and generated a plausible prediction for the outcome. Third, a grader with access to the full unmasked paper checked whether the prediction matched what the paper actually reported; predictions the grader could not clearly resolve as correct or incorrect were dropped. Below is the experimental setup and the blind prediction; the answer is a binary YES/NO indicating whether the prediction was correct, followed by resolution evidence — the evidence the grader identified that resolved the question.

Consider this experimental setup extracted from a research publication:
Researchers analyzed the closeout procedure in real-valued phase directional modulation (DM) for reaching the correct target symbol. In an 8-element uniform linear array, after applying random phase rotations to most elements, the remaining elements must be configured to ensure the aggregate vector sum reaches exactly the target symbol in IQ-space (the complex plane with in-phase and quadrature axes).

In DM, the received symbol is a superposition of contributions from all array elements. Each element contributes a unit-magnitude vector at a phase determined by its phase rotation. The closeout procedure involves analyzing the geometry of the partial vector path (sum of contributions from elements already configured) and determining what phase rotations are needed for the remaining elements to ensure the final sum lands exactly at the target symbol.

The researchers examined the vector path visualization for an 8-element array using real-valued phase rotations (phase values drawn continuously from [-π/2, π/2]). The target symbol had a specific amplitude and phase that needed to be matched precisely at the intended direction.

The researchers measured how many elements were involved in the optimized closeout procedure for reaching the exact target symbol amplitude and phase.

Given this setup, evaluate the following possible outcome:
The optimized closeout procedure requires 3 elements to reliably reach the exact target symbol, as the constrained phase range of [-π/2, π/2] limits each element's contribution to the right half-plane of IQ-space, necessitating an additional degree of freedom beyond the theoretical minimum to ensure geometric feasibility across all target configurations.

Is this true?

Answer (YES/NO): NO